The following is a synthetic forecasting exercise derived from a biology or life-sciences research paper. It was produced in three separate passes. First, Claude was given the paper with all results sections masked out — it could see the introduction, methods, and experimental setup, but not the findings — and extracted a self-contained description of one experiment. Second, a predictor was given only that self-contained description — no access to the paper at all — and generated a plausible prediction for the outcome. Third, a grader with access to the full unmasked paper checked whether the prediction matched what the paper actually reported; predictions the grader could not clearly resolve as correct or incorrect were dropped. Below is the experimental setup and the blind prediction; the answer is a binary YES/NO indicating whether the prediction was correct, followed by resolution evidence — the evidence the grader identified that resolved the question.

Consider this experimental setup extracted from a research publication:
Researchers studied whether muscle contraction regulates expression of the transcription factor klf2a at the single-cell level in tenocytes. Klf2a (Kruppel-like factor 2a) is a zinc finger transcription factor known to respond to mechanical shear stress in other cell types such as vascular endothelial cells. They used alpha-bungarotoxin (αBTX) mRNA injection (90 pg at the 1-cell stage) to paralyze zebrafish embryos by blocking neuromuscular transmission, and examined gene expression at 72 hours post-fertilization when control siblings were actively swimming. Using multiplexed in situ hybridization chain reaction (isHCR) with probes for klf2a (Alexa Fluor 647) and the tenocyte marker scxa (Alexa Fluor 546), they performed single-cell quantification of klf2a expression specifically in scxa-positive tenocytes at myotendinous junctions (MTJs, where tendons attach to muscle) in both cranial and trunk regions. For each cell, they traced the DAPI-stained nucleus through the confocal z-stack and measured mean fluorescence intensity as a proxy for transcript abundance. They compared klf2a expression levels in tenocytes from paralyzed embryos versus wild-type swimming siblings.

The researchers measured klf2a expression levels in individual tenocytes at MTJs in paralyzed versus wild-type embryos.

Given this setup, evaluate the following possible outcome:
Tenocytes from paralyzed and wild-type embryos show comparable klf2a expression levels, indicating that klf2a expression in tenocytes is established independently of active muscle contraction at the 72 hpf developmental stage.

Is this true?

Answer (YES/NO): NO